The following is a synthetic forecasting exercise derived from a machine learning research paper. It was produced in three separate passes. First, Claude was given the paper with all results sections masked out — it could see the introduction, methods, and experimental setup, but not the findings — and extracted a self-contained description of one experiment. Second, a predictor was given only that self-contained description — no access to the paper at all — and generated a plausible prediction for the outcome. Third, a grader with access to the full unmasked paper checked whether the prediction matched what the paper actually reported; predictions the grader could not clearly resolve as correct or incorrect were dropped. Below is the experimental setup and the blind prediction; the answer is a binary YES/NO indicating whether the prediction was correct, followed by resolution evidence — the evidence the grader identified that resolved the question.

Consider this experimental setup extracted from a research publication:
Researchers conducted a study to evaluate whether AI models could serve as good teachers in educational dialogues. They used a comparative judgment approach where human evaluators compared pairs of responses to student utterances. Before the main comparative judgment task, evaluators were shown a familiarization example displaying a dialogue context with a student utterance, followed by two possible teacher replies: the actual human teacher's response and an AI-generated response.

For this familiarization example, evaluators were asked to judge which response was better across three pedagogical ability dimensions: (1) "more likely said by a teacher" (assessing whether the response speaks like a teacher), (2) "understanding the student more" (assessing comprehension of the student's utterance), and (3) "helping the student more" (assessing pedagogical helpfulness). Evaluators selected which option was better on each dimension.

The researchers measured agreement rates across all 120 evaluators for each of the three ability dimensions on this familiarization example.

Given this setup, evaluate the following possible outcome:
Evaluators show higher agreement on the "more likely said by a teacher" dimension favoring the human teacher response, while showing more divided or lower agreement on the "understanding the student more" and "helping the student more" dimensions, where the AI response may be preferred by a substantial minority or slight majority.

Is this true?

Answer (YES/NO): NO